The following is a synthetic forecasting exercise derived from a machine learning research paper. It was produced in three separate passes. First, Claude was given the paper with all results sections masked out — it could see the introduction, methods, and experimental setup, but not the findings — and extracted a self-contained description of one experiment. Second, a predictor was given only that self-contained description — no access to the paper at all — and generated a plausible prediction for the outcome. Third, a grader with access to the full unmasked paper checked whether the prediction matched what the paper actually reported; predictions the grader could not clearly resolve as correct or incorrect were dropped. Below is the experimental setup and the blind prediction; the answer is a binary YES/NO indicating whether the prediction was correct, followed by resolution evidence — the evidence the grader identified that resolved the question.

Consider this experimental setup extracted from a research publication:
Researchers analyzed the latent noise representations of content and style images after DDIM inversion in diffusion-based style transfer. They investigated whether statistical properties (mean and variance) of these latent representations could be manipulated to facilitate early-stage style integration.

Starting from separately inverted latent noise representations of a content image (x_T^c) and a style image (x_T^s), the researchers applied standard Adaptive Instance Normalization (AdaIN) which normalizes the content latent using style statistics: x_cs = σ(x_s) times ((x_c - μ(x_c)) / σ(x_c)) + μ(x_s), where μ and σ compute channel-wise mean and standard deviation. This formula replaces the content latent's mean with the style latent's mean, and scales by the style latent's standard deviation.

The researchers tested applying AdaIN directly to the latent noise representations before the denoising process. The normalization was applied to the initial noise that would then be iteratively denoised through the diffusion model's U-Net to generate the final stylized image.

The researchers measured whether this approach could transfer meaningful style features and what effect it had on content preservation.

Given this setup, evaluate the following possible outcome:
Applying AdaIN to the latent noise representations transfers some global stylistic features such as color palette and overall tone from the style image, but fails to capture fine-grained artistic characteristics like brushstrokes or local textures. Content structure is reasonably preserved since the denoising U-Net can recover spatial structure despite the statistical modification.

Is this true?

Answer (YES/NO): NO